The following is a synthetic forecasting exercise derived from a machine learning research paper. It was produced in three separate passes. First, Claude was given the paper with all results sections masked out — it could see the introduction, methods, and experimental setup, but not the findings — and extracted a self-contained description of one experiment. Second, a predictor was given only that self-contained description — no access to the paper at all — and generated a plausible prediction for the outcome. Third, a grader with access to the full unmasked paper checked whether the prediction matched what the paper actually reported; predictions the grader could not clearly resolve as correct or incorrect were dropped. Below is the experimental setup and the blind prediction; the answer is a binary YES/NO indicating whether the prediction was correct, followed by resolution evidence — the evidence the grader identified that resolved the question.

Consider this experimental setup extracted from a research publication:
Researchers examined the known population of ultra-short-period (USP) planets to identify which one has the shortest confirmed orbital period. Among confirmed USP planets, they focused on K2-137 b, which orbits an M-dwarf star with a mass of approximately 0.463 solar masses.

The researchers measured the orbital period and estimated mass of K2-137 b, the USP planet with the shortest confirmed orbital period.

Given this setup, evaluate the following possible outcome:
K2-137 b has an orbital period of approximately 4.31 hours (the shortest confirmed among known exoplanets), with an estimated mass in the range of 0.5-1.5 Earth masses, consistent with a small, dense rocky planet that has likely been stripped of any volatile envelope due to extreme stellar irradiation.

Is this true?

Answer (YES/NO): YES